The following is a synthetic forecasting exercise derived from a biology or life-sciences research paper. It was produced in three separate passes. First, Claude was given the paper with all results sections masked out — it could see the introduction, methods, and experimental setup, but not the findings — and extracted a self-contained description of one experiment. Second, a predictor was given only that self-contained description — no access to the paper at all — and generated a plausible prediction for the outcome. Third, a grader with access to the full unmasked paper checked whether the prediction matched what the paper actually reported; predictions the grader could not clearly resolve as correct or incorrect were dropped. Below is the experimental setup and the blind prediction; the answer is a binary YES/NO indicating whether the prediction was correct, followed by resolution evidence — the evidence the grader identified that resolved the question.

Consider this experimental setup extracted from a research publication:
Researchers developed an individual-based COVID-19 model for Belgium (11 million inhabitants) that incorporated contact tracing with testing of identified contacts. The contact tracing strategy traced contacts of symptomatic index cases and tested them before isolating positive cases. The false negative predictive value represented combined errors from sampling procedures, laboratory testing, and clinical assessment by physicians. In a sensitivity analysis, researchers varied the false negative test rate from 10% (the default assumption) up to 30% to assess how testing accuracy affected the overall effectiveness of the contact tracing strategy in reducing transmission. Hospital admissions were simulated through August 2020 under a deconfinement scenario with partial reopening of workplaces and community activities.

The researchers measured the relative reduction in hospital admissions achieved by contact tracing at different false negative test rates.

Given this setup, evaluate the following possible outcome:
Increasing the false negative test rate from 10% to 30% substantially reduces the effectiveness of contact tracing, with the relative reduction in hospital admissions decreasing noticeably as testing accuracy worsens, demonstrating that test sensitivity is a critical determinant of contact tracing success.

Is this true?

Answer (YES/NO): NO